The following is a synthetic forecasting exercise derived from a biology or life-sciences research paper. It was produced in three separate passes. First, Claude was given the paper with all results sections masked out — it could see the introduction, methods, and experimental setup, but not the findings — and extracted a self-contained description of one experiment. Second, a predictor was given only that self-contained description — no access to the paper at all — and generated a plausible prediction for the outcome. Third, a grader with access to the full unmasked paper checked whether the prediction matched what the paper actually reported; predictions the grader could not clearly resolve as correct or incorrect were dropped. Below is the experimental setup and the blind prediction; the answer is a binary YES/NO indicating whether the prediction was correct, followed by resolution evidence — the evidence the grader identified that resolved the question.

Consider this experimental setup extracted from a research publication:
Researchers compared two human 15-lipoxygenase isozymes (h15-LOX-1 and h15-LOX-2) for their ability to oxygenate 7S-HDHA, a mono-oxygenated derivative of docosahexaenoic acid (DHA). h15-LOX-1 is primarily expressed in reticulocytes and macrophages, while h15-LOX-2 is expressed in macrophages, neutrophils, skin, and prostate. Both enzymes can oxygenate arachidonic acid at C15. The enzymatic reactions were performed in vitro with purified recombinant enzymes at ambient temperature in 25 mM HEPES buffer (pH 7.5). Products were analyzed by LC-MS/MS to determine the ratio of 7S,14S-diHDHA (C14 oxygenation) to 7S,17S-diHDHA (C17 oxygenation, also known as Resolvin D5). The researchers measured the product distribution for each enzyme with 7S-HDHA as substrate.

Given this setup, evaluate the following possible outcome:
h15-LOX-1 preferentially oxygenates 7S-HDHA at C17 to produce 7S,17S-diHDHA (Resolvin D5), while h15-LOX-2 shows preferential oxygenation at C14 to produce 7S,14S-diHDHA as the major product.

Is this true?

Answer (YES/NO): NO